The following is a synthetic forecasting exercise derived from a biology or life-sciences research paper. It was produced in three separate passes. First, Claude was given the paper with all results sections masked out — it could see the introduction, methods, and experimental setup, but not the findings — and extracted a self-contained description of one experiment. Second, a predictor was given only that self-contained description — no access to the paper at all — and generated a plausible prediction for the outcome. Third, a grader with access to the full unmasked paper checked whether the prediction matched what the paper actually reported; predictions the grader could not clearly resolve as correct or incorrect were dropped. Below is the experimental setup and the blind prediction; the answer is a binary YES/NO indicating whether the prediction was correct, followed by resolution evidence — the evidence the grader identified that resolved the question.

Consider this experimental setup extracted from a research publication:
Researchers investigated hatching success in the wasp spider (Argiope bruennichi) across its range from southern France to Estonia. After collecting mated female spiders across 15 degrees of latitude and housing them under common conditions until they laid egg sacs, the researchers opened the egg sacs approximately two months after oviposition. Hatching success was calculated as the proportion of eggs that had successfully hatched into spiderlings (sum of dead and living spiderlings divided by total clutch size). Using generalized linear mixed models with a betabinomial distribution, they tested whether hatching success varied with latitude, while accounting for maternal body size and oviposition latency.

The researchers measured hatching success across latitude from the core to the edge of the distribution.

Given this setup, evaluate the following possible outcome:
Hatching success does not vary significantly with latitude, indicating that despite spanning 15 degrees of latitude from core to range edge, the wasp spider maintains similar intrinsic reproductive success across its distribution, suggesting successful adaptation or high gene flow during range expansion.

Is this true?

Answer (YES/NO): YES